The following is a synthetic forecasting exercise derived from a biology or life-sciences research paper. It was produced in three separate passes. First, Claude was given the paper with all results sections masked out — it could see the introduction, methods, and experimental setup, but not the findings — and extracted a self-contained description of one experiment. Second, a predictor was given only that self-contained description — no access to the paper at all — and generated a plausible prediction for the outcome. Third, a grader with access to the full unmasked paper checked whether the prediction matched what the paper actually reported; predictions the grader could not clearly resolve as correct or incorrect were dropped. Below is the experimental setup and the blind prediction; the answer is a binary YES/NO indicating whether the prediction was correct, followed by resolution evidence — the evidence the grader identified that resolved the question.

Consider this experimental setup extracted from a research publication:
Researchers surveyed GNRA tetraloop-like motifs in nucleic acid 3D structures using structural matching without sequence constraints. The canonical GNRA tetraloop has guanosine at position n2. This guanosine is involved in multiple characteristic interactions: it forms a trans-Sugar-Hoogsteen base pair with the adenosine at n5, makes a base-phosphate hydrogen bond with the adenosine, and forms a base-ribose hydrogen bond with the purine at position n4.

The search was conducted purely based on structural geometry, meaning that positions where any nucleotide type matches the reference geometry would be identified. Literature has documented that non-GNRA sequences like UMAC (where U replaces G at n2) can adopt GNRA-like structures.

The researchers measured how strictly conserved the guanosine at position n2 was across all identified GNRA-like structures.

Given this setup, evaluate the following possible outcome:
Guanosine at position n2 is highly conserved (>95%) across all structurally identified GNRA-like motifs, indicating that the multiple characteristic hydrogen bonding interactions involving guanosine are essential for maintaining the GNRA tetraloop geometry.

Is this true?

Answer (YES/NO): NO